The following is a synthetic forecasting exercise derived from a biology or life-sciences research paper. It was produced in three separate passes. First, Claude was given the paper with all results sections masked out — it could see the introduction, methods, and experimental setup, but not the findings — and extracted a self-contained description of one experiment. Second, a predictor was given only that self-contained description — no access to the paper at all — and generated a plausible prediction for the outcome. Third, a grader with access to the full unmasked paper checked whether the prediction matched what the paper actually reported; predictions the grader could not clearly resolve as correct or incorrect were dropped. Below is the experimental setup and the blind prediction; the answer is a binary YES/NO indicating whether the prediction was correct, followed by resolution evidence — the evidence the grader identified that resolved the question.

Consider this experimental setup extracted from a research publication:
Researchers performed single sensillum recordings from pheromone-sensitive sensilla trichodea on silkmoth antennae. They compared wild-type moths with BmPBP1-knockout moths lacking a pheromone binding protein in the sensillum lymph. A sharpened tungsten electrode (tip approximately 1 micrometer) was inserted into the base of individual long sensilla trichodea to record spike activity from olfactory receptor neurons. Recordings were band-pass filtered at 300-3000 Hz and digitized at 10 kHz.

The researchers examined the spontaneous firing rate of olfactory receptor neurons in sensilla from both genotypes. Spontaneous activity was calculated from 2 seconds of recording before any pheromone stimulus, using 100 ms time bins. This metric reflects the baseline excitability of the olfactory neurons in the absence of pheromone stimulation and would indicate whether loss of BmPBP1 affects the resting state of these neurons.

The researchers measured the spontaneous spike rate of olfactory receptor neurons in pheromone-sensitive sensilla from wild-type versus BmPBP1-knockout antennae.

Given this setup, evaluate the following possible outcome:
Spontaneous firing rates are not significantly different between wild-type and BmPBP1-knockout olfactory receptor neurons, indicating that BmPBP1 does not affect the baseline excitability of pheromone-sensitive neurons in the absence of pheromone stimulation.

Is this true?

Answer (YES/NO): YES